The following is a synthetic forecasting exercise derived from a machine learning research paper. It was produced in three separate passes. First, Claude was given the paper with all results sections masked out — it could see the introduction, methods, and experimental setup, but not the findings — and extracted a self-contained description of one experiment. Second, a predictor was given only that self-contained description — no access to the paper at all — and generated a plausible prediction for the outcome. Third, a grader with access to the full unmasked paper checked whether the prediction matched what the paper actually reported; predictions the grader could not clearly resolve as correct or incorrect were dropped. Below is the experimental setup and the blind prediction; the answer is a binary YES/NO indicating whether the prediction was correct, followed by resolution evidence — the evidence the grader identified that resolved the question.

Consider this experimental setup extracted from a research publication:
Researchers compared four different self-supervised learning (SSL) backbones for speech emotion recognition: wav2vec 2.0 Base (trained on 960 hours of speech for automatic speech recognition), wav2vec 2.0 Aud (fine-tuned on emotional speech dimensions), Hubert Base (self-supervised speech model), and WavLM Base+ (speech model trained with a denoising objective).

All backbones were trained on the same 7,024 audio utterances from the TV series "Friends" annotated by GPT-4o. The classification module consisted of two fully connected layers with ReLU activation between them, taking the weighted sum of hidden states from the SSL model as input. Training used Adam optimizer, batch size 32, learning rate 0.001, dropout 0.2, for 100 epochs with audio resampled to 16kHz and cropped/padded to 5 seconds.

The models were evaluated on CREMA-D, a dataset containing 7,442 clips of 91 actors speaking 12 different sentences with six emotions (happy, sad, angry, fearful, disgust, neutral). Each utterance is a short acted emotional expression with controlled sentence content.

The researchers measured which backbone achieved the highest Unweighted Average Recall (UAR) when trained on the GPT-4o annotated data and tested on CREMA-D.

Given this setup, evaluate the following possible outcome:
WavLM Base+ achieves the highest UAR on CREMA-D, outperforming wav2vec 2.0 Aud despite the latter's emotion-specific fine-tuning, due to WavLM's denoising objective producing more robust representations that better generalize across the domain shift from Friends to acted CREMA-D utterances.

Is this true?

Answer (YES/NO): YES